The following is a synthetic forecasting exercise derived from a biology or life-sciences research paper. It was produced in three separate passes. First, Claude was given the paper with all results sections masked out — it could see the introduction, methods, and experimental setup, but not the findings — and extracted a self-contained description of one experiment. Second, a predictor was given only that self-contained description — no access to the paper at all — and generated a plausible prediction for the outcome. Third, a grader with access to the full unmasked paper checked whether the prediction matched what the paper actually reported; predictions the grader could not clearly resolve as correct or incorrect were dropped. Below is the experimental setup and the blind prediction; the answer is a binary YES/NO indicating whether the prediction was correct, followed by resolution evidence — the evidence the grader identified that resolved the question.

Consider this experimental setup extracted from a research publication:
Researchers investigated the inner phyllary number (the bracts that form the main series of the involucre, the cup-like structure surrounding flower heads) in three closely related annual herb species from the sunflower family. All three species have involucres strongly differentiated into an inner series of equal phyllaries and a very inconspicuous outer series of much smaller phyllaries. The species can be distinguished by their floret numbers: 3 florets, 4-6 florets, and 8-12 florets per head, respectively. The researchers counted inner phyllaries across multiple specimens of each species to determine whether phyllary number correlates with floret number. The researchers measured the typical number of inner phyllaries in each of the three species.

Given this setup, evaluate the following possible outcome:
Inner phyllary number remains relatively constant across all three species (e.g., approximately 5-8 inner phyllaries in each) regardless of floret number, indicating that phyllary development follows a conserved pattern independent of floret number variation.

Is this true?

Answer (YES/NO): NO